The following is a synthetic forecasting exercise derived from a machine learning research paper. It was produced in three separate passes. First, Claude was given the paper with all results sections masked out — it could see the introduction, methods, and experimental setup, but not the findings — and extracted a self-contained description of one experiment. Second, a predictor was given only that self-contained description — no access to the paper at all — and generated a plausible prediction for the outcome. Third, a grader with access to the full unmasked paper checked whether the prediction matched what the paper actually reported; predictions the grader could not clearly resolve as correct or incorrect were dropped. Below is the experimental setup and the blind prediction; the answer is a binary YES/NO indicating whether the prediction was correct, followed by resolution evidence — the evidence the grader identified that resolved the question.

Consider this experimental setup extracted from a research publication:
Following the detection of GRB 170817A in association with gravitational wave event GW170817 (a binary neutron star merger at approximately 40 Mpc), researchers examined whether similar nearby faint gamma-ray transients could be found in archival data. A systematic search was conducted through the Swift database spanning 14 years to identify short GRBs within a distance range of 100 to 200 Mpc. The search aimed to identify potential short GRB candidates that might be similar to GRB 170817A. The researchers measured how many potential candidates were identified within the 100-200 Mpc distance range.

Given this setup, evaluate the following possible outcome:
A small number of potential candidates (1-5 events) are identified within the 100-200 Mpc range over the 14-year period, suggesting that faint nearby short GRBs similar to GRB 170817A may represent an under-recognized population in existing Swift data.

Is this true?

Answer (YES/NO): YES